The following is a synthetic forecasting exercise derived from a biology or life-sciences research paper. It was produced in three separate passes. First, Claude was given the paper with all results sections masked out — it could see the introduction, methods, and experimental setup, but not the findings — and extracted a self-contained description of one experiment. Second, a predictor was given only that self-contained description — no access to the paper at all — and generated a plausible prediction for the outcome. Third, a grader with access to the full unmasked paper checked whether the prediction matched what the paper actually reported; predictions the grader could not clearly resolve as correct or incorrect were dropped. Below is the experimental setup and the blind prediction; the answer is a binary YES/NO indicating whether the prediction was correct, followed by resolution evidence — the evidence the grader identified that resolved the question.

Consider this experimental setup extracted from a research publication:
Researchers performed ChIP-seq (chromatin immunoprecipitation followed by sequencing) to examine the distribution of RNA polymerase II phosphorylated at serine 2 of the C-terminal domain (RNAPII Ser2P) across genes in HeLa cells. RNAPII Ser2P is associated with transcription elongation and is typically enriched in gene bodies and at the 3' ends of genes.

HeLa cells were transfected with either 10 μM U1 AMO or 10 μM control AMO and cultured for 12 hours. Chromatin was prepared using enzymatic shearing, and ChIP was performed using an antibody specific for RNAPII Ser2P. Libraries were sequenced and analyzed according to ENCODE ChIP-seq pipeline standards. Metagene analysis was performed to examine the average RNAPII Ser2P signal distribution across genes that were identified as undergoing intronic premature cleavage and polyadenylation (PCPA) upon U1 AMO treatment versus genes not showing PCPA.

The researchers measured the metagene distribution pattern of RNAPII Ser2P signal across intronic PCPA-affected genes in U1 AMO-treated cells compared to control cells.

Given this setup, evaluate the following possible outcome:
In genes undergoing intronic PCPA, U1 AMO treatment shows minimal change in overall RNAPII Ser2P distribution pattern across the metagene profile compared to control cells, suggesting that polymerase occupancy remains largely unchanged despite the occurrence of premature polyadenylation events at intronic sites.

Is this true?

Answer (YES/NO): NO